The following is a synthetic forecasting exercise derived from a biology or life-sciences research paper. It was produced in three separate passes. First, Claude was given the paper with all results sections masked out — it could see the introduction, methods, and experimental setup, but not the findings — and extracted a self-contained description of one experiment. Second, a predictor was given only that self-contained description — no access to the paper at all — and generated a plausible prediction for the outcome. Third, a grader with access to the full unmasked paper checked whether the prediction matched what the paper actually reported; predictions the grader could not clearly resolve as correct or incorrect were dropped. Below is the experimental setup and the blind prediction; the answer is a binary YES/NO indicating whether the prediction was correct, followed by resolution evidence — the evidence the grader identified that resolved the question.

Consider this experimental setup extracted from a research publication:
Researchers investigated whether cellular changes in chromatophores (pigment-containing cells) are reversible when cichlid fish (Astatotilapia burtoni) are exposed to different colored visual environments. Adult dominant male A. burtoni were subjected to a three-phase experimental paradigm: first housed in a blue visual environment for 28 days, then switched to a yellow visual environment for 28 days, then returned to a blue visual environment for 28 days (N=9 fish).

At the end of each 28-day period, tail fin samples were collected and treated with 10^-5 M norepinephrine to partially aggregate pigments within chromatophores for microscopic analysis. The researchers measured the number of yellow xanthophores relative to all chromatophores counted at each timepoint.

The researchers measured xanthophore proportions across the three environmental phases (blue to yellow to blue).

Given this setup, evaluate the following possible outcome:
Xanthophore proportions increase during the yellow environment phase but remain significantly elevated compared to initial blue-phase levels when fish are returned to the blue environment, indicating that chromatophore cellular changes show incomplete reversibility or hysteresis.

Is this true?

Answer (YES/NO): NO